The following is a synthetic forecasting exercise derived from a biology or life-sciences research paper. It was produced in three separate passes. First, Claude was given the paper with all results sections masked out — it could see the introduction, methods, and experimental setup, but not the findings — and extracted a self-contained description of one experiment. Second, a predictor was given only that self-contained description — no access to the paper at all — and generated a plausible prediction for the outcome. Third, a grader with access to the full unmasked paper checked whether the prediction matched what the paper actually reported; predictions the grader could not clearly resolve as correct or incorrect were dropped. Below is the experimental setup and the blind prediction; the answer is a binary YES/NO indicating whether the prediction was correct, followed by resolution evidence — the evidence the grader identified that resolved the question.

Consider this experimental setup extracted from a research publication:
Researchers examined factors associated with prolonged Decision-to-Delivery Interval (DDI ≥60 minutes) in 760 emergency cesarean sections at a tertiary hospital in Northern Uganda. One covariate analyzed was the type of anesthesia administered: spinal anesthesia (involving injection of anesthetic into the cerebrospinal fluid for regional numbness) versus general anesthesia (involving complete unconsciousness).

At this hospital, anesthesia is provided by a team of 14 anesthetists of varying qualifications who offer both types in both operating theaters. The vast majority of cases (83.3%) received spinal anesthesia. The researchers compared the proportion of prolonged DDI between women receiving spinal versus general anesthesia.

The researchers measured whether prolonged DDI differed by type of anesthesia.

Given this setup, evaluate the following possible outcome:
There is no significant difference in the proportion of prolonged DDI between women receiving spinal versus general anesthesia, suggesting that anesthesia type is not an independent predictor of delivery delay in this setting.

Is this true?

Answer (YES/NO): NO